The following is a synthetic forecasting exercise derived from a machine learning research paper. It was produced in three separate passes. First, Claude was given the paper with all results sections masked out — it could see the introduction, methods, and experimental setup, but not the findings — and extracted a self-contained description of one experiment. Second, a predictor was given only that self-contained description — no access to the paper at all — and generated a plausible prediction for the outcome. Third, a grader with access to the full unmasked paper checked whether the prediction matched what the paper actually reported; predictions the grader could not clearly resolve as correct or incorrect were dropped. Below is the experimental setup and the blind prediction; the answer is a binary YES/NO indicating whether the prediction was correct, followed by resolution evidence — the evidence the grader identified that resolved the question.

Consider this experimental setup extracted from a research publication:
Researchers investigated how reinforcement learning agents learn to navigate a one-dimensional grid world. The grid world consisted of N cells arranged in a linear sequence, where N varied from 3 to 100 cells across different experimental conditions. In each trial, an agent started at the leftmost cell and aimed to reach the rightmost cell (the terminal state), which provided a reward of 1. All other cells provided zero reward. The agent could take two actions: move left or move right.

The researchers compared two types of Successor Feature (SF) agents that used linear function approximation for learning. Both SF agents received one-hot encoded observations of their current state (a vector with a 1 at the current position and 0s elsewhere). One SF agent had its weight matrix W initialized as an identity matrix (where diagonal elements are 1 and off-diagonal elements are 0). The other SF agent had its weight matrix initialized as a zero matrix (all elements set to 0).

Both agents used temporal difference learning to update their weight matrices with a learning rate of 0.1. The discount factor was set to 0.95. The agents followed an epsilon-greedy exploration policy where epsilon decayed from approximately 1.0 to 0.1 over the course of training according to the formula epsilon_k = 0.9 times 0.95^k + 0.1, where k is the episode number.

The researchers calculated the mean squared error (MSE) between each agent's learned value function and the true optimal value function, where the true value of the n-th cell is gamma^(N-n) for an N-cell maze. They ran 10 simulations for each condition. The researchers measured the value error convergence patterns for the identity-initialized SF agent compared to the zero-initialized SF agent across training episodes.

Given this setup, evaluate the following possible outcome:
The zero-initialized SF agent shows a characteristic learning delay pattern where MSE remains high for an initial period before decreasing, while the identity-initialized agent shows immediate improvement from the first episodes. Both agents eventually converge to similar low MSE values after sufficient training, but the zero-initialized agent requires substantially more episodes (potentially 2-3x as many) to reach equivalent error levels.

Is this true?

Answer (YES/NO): NO